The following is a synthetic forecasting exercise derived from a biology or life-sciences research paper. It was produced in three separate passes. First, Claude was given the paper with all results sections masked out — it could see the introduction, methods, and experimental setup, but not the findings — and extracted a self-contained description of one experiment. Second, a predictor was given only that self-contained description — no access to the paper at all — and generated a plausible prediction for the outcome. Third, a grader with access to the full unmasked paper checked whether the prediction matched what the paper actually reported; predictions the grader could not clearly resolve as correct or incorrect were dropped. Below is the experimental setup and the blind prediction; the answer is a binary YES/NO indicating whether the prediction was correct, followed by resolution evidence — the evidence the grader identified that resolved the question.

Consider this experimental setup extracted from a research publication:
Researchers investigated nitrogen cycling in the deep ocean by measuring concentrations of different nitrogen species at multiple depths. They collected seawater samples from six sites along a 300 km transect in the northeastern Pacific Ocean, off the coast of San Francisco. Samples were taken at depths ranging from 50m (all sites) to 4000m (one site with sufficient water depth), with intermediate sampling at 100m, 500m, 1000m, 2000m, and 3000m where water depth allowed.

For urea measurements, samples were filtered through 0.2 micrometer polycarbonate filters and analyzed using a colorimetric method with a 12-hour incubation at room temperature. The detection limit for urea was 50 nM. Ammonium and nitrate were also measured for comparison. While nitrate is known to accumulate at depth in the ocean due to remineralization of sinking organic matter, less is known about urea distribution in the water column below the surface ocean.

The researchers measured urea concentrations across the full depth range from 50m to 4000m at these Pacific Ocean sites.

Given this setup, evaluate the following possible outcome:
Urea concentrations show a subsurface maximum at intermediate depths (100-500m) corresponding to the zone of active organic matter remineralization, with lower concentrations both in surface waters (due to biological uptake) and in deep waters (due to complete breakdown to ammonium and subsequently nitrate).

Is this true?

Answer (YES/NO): NO